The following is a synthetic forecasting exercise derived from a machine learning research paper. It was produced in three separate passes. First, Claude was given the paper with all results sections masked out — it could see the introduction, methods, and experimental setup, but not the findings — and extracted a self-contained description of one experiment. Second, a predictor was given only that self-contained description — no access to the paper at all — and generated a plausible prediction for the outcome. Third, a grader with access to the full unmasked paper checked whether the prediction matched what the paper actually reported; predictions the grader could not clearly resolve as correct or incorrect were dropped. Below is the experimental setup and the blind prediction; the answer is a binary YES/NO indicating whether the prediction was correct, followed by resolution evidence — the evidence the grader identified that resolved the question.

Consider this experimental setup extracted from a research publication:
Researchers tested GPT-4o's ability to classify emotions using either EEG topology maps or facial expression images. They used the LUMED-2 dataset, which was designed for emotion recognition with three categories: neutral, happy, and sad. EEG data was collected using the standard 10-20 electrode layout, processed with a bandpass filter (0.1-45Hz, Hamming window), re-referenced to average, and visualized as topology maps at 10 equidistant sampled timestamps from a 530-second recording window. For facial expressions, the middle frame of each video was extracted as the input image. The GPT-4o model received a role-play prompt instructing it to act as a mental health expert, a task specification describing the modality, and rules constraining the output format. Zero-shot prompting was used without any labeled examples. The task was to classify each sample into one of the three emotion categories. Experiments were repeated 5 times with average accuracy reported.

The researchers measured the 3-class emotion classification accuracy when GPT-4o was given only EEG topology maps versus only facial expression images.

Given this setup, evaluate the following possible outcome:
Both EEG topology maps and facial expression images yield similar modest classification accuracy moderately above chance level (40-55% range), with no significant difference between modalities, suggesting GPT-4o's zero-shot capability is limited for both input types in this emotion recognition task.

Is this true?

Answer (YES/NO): NO